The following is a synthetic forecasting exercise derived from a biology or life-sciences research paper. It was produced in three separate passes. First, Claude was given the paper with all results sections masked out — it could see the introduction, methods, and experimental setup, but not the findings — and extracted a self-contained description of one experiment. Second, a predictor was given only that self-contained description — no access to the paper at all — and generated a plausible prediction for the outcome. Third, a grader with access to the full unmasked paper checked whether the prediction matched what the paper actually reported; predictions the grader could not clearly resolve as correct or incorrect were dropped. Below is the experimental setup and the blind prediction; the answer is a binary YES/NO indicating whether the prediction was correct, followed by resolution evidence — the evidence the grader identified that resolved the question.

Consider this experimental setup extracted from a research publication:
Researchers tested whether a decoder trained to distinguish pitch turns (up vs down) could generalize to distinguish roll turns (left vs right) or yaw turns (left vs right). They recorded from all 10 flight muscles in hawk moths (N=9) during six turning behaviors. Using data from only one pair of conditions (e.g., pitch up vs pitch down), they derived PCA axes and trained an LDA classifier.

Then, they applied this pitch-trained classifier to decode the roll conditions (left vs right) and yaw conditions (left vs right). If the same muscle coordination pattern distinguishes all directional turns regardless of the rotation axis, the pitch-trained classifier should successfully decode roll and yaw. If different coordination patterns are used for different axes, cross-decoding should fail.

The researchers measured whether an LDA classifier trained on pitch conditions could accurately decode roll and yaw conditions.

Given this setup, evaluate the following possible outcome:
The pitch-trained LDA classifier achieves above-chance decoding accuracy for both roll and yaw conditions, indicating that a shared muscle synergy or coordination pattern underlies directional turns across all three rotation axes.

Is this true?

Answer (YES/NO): YES